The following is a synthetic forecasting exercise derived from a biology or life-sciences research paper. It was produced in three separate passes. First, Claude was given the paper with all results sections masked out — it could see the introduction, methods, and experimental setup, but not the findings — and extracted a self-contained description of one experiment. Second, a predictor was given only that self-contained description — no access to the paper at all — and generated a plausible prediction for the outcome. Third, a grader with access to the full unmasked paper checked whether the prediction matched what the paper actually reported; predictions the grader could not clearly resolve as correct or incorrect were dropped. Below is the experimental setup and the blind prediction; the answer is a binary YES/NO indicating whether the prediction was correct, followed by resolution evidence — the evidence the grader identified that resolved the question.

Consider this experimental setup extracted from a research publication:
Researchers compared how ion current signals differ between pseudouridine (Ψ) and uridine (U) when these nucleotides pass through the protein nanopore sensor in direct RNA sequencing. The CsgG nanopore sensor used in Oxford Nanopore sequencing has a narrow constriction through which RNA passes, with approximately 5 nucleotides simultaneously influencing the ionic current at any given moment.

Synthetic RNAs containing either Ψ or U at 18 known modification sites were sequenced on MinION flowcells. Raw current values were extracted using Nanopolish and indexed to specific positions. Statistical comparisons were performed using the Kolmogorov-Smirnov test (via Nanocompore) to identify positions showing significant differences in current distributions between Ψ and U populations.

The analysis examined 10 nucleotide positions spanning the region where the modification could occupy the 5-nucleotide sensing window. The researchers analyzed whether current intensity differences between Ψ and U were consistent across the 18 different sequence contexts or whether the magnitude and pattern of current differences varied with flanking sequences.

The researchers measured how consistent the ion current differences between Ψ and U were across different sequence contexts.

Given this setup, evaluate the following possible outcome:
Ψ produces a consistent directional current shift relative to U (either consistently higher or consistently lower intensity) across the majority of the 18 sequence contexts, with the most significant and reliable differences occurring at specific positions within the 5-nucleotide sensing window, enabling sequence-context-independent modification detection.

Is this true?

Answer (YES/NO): NO